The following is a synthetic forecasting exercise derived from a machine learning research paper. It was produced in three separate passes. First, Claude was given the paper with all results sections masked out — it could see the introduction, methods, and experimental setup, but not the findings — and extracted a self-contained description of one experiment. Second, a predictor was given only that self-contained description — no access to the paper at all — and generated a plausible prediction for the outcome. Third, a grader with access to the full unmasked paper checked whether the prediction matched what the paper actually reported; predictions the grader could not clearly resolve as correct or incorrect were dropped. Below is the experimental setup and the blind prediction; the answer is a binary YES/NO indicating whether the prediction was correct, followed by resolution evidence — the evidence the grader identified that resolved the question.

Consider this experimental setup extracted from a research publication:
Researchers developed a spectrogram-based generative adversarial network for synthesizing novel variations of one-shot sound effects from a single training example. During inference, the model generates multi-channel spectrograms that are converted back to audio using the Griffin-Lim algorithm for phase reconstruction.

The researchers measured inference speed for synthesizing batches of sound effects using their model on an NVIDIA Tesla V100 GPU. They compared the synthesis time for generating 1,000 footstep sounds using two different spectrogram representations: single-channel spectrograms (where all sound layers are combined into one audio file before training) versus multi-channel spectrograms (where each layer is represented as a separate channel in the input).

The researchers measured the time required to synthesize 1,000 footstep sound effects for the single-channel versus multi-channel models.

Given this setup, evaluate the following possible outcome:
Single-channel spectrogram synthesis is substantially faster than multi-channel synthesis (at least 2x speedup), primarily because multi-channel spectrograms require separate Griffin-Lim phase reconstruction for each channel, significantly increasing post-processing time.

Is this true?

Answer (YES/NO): NO